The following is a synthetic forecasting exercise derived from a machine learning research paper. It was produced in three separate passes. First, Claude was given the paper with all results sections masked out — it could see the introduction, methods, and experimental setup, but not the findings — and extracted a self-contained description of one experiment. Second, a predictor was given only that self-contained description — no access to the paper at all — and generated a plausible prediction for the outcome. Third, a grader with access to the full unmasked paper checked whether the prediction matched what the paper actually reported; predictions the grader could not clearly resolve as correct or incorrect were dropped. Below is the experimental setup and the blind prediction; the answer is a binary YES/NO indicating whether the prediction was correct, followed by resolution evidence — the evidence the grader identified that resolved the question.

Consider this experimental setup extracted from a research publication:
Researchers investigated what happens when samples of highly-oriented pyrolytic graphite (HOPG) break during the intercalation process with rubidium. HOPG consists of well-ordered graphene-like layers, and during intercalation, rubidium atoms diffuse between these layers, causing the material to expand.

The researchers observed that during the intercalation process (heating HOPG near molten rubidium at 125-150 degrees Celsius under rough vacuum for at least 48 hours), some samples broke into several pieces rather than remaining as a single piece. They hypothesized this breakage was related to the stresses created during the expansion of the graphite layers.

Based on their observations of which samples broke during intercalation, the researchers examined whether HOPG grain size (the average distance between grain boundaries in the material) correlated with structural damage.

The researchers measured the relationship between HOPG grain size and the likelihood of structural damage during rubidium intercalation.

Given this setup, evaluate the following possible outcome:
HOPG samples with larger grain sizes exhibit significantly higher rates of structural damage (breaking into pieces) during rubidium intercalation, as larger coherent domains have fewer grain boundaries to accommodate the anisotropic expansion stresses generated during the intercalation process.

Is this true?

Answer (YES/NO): NO